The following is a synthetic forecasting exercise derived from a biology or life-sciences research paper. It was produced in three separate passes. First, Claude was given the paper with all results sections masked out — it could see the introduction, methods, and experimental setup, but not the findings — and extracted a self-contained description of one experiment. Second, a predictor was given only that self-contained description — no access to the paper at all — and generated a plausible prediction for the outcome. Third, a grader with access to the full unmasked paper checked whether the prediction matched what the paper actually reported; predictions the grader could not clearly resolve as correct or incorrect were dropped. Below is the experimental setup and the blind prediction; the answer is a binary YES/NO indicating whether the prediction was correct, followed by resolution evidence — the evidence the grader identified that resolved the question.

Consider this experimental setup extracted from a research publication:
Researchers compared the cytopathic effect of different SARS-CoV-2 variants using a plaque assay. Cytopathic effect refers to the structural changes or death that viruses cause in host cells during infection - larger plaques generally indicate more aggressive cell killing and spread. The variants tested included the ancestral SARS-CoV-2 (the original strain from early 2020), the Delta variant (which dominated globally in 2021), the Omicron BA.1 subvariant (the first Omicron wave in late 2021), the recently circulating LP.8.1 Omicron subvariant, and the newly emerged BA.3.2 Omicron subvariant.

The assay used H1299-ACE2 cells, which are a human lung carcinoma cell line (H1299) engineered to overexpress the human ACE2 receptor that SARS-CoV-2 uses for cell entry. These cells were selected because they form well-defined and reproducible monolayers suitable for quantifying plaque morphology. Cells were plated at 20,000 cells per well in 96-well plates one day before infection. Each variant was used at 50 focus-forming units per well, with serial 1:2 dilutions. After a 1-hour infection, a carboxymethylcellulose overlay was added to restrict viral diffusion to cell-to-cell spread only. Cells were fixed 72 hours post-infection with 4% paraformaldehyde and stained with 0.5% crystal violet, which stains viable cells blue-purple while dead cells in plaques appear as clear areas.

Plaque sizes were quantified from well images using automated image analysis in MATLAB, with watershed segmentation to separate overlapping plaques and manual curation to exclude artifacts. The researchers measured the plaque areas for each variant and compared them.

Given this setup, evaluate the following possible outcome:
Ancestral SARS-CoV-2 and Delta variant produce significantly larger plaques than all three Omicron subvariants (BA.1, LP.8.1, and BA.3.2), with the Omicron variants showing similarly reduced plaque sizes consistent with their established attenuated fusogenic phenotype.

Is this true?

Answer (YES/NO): NO